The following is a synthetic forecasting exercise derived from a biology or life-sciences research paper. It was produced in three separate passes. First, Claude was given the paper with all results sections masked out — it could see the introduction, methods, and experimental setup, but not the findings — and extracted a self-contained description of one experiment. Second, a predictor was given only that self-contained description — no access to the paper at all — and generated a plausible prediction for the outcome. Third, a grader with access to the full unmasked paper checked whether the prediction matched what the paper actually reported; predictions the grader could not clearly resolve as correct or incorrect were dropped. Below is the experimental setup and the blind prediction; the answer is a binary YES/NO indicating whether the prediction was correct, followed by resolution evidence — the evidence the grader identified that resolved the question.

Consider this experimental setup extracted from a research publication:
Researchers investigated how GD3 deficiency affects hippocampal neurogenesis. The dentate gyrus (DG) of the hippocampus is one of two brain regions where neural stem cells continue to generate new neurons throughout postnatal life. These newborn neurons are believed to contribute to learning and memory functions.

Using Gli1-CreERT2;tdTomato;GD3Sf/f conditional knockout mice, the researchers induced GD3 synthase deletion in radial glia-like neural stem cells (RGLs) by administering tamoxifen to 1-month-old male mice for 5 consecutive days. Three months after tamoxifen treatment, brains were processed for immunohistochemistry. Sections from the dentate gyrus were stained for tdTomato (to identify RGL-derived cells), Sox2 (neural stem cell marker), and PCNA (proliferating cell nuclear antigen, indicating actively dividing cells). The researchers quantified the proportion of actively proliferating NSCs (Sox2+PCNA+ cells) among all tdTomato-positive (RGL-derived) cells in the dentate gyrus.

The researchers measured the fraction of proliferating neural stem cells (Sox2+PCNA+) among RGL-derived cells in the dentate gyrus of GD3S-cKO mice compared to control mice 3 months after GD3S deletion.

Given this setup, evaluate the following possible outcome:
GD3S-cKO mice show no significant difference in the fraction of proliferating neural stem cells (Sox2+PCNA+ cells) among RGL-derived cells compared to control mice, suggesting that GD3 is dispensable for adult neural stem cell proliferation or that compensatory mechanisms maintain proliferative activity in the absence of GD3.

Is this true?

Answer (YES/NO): NO